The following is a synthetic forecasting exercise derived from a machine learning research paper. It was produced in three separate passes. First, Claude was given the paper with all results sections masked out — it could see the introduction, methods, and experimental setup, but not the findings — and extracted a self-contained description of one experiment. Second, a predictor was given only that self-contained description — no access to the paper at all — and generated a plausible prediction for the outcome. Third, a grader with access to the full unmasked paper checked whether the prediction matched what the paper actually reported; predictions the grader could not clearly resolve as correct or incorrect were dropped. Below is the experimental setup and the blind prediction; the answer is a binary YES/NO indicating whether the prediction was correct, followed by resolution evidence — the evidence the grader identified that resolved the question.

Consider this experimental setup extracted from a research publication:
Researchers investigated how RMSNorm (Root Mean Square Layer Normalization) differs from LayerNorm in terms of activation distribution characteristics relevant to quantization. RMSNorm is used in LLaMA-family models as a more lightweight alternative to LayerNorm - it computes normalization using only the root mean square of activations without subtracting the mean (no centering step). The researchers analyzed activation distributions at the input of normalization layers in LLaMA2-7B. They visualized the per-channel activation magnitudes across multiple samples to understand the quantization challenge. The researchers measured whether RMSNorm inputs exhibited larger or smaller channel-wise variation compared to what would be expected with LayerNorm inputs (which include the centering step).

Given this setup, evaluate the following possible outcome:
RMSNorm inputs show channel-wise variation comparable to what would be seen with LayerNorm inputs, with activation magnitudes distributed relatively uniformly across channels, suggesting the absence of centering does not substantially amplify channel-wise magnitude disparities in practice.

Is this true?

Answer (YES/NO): NO